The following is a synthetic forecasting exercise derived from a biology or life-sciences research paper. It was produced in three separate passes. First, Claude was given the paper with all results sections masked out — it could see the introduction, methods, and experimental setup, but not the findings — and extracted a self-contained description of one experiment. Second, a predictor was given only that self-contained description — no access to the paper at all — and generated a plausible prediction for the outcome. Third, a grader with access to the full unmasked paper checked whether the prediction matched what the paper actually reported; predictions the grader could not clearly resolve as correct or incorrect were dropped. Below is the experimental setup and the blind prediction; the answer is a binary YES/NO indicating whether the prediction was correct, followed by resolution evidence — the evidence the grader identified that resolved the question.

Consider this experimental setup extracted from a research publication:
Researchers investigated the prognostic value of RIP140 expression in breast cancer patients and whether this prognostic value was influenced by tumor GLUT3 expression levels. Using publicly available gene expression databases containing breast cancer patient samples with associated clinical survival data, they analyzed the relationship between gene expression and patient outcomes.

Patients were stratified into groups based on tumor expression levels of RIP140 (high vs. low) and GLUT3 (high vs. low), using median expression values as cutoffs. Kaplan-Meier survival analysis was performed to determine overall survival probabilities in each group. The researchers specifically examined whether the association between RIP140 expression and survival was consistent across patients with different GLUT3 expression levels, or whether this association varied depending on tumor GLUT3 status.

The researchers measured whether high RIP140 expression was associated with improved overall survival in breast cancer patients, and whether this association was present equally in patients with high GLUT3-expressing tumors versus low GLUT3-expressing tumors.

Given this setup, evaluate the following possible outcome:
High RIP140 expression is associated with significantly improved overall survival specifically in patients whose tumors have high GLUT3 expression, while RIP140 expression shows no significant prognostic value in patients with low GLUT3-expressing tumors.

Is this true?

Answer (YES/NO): NO